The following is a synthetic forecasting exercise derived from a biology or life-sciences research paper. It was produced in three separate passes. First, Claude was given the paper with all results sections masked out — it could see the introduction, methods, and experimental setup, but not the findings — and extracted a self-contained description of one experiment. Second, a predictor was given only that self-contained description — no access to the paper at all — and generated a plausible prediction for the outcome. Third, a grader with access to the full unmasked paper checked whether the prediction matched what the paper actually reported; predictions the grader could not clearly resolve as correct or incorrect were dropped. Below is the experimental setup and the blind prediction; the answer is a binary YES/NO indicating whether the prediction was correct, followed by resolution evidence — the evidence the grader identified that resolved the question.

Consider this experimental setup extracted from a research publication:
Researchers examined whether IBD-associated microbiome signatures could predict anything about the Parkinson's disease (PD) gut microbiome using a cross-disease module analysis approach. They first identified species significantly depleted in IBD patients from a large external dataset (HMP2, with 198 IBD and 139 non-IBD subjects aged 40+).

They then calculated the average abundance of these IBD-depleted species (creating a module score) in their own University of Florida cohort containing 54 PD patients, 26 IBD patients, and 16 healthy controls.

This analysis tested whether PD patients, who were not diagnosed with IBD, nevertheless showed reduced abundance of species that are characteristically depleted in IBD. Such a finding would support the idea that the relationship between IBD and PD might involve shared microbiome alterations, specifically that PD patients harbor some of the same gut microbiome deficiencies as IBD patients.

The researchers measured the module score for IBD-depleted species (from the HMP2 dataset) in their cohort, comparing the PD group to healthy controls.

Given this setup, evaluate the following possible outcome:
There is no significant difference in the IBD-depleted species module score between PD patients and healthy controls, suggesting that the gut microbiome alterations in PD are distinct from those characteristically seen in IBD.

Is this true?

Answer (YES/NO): NO